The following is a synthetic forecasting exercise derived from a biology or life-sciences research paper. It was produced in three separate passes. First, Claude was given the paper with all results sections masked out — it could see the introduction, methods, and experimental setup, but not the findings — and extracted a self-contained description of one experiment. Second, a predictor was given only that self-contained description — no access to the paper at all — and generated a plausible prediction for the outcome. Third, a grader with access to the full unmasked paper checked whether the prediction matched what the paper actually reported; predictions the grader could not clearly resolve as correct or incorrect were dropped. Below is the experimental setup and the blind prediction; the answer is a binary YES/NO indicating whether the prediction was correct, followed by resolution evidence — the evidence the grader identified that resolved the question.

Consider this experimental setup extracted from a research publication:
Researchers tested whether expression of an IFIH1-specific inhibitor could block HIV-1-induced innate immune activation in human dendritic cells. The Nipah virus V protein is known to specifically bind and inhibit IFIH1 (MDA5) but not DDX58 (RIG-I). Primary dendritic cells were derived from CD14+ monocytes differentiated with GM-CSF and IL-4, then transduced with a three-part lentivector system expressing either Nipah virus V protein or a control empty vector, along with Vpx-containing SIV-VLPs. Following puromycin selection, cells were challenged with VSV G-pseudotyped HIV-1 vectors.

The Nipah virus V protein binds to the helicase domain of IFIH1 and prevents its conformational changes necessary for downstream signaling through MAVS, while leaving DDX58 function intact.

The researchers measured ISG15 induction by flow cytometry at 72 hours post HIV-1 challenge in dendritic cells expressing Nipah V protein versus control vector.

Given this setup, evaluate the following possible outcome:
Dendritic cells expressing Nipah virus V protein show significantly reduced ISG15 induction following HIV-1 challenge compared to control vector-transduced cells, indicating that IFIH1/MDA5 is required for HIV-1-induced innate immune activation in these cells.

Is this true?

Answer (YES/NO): YES